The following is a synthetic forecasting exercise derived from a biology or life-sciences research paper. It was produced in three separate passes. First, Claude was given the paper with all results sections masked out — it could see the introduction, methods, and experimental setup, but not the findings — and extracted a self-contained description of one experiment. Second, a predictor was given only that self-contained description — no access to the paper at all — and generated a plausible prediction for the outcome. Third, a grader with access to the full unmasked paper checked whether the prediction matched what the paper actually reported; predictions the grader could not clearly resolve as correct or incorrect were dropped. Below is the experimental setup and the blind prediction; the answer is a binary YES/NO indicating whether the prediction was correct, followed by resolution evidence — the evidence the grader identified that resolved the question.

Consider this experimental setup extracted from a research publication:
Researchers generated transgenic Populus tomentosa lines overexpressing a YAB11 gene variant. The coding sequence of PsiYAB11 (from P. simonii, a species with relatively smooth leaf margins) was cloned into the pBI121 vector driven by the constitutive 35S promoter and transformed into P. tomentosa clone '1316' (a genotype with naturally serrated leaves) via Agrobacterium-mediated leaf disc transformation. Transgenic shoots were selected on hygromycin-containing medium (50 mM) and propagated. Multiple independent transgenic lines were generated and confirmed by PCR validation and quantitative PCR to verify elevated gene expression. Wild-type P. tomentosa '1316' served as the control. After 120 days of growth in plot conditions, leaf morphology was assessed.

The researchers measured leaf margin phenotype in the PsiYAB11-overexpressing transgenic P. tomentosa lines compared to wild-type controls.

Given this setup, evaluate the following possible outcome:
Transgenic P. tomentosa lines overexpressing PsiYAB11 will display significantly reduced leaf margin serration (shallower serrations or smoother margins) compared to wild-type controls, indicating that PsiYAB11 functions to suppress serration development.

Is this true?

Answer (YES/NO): YES